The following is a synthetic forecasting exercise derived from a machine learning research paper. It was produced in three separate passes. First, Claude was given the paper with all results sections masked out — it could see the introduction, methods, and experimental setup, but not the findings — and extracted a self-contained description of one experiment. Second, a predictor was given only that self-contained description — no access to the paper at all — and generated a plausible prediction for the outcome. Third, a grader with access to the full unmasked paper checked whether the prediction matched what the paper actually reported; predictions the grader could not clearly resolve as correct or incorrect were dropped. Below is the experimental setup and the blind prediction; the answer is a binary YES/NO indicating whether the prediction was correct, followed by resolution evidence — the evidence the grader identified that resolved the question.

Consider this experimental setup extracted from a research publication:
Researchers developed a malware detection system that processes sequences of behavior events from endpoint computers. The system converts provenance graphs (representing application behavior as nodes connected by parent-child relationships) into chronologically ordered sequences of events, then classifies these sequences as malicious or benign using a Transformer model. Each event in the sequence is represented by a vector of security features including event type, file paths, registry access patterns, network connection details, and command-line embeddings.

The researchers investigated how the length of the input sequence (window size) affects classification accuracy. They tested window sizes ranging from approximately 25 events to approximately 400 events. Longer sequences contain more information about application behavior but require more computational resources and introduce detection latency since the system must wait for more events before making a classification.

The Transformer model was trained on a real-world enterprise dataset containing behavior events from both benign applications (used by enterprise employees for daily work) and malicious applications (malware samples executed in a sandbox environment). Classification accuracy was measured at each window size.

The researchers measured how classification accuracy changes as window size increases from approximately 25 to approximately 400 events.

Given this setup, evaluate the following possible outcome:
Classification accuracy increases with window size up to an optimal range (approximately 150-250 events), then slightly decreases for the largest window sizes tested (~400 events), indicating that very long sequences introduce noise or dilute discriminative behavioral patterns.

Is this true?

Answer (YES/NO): NO